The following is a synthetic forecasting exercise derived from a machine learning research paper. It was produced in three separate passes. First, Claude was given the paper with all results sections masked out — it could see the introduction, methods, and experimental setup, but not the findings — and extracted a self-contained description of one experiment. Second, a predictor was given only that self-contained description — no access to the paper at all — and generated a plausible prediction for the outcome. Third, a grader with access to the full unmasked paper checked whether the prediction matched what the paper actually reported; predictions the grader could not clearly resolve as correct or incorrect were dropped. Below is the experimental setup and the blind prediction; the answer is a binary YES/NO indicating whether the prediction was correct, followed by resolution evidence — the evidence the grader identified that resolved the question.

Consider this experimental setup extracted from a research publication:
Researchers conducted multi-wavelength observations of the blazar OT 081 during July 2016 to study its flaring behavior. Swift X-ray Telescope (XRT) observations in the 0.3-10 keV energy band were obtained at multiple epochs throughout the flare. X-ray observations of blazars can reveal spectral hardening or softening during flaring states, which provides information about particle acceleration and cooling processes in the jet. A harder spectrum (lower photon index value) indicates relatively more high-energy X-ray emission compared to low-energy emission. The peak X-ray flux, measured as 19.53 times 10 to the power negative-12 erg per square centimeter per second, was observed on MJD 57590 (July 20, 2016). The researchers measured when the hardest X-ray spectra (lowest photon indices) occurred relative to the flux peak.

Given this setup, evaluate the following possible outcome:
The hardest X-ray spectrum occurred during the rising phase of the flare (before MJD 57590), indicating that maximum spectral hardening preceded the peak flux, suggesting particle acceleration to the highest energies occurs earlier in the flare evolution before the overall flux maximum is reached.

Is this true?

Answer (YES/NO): NO